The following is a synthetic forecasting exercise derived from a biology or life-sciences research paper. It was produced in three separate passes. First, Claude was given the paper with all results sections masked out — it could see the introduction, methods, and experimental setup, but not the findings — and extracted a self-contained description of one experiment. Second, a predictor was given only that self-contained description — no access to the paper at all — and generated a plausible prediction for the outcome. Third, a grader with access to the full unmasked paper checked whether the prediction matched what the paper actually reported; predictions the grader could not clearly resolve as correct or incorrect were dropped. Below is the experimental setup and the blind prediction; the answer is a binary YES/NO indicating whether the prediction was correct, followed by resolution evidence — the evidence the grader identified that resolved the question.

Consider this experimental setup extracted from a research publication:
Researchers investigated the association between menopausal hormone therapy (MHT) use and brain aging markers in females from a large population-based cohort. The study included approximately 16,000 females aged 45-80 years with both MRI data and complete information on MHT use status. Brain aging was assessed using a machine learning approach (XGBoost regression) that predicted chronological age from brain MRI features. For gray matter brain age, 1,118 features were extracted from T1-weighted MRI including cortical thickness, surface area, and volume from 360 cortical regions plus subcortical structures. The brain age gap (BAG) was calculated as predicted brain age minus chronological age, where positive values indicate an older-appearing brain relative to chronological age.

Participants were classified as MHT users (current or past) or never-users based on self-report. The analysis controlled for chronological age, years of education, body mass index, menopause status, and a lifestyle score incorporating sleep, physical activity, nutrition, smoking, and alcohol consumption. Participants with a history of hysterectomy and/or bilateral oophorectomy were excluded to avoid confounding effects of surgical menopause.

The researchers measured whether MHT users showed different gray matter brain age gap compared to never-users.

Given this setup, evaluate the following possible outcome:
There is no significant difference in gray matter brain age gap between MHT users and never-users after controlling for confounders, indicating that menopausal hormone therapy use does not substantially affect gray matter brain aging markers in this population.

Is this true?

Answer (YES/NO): NO